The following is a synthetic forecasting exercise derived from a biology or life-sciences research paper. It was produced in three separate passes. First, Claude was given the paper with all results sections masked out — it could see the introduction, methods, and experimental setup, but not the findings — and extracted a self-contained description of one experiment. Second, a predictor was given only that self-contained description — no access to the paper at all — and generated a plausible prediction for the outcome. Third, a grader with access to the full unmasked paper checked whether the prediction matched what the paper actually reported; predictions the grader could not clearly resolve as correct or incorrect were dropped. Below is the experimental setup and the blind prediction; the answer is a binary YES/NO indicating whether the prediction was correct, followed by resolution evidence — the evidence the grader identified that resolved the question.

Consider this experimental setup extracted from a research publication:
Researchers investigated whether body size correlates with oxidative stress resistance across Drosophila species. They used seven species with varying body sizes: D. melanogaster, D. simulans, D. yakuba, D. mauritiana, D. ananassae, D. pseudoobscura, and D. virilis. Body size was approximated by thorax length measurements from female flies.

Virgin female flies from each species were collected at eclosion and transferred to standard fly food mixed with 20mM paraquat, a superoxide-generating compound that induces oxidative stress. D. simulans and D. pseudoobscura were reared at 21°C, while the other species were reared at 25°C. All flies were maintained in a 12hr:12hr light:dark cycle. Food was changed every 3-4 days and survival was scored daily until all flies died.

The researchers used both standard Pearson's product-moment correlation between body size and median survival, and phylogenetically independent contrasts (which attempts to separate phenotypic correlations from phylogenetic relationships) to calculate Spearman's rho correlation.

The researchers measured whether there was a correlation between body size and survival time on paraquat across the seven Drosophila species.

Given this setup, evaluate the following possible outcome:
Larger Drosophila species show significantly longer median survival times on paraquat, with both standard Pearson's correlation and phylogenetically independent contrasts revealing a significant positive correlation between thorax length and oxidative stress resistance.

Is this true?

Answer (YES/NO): NO